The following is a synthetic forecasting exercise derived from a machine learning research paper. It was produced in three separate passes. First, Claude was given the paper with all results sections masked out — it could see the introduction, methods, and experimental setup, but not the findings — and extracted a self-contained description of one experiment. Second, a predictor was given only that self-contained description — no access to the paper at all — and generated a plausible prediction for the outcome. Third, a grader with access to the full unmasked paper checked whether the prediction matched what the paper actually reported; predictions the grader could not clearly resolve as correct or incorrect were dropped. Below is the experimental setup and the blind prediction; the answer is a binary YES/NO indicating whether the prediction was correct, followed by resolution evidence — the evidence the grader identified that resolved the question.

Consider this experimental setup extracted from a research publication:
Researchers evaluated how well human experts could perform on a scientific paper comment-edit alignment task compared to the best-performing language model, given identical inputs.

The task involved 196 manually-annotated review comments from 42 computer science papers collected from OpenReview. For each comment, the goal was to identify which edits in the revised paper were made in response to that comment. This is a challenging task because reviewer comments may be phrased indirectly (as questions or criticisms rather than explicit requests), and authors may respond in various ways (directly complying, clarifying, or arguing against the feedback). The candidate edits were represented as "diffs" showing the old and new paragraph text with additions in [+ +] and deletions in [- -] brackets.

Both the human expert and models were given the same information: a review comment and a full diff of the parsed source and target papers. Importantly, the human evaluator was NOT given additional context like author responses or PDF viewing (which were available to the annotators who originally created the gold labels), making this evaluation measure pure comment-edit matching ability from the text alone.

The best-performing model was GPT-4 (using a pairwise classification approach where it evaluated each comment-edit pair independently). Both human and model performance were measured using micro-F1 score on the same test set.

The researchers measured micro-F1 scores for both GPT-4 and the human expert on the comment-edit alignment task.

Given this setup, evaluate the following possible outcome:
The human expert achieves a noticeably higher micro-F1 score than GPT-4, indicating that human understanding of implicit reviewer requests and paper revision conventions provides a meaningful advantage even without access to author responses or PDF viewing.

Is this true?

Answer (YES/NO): YES